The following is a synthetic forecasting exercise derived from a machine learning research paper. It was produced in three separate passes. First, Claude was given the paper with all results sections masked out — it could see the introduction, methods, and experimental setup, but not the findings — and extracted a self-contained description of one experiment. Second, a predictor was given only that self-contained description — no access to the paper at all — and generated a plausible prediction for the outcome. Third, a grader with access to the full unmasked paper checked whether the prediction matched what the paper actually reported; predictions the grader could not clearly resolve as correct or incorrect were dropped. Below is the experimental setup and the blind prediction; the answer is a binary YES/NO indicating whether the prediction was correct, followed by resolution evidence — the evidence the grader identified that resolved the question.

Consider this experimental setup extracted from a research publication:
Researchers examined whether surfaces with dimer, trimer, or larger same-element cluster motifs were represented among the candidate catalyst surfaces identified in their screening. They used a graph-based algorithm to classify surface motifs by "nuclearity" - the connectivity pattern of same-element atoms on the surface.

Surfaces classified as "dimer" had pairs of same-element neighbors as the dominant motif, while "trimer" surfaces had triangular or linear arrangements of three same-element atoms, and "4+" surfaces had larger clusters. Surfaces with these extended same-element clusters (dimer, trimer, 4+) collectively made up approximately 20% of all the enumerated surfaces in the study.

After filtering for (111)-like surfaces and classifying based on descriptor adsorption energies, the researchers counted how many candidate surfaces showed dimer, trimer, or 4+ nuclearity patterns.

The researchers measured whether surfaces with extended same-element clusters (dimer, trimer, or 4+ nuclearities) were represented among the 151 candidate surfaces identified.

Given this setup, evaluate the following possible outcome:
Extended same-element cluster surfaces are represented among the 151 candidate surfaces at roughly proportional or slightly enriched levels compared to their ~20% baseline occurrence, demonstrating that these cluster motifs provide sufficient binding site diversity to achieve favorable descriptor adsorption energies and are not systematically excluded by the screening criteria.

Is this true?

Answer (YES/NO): NO